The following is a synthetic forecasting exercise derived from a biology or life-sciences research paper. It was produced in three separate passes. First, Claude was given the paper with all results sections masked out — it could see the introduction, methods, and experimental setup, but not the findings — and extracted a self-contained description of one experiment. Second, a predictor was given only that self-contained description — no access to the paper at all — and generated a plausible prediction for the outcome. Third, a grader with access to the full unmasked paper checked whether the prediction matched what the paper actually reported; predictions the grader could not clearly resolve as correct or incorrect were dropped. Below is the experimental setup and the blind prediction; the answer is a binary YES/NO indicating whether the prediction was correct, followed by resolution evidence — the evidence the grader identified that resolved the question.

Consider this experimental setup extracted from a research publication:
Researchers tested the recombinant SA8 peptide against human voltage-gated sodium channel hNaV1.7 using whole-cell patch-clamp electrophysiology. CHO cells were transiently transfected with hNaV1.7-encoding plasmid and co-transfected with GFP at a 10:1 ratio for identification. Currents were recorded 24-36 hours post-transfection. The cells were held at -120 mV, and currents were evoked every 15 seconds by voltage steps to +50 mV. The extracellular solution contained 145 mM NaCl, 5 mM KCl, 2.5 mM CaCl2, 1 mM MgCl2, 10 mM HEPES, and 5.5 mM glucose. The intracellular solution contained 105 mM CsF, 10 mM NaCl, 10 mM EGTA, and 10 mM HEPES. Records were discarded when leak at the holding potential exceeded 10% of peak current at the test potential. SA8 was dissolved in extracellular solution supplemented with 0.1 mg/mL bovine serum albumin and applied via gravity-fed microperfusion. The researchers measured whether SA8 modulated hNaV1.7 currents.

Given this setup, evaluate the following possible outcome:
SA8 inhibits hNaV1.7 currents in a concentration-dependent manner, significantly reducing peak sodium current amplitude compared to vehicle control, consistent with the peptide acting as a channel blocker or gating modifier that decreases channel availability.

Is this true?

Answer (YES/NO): NO